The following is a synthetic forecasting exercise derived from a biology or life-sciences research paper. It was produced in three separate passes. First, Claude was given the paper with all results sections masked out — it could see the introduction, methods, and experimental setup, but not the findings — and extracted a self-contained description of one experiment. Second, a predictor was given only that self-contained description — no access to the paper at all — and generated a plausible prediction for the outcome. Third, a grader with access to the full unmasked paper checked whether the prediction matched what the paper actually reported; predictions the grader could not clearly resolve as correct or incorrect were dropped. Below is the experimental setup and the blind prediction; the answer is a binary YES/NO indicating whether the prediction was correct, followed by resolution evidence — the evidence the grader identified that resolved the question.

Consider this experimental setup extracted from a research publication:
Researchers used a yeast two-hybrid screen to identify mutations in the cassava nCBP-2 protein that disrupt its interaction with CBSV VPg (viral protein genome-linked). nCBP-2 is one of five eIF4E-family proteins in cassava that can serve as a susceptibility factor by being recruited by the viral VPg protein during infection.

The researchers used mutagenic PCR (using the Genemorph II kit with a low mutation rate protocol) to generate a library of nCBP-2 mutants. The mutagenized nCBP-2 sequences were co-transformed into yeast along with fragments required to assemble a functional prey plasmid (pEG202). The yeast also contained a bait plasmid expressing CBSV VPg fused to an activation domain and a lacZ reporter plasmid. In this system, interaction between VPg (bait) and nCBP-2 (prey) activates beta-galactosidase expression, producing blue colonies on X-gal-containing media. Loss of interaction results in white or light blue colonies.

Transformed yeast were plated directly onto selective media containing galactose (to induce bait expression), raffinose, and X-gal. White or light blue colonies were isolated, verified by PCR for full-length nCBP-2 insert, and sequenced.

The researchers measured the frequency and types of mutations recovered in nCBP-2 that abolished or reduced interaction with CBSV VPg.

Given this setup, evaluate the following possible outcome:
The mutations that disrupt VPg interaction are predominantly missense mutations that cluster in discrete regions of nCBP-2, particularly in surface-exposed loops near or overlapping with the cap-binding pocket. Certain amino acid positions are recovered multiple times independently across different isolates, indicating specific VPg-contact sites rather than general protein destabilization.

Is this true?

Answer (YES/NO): NO